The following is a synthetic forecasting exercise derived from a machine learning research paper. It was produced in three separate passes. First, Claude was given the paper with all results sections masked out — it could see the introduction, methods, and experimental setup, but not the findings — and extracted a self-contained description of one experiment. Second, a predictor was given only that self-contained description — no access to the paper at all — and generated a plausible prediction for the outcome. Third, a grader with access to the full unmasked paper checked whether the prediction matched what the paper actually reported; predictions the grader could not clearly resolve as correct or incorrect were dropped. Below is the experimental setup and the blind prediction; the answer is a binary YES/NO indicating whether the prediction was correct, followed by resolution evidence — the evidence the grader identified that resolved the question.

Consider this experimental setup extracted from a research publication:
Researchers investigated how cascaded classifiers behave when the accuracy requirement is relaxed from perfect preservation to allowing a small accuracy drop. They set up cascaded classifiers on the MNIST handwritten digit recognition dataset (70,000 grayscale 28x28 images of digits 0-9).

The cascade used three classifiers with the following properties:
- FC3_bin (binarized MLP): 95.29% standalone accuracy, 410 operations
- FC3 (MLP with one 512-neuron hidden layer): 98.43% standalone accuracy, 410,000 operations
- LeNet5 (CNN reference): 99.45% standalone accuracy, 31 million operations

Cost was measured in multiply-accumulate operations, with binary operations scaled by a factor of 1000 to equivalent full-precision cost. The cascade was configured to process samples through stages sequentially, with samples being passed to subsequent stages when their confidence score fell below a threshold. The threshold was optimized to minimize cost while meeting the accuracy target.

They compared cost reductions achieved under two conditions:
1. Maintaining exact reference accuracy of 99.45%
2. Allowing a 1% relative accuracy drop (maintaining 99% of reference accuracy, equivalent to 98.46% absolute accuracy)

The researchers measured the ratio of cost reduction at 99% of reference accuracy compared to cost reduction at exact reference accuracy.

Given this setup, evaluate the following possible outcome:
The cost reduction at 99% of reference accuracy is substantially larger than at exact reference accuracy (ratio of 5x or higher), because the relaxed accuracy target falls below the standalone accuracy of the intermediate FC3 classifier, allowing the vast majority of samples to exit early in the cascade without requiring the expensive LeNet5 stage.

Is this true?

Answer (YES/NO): YES